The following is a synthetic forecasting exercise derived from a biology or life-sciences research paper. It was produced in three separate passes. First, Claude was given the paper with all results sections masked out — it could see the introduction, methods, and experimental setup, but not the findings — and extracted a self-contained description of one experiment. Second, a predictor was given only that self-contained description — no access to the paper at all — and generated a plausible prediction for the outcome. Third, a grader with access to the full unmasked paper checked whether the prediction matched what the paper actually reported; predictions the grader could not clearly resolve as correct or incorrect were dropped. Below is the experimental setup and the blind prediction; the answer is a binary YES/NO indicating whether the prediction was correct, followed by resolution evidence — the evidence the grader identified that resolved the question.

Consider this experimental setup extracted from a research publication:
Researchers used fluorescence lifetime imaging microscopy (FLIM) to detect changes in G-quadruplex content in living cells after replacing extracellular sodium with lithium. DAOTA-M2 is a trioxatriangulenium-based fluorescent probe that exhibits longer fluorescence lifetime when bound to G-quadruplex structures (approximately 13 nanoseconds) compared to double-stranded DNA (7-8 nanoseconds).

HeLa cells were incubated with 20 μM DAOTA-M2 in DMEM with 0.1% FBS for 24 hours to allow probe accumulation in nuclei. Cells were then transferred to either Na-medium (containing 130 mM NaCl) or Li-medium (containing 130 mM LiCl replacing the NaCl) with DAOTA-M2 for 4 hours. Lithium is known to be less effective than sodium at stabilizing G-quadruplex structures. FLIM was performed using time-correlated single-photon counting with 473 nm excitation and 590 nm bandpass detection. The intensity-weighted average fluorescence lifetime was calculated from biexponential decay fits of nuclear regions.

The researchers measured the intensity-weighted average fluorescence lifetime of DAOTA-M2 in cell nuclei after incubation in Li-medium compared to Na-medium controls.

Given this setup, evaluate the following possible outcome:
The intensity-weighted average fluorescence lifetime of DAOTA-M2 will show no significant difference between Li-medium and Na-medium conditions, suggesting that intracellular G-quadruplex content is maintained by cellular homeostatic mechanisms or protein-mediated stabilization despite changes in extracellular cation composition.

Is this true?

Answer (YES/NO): NO